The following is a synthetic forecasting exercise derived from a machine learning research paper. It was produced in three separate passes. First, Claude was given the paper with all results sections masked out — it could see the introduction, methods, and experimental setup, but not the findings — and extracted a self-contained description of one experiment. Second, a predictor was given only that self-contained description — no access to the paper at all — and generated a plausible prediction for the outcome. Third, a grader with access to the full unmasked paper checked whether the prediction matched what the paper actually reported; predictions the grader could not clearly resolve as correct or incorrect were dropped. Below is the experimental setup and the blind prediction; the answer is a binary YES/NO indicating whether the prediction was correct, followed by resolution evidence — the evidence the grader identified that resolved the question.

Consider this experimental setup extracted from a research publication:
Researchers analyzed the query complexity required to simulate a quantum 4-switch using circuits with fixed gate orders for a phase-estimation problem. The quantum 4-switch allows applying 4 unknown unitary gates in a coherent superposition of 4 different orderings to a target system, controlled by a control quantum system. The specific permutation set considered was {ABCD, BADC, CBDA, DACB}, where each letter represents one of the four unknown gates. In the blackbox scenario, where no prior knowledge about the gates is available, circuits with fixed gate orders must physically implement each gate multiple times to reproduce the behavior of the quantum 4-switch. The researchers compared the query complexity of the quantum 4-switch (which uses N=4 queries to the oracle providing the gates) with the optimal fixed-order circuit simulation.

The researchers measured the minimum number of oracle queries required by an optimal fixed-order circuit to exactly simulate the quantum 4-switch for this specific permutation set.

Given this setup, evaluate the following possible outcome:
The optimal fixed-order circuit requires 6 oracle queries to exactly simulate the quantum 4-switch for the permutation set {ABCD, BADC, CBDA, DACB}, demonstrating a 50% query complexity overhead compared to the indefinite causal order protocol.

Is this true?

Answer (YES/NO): NO